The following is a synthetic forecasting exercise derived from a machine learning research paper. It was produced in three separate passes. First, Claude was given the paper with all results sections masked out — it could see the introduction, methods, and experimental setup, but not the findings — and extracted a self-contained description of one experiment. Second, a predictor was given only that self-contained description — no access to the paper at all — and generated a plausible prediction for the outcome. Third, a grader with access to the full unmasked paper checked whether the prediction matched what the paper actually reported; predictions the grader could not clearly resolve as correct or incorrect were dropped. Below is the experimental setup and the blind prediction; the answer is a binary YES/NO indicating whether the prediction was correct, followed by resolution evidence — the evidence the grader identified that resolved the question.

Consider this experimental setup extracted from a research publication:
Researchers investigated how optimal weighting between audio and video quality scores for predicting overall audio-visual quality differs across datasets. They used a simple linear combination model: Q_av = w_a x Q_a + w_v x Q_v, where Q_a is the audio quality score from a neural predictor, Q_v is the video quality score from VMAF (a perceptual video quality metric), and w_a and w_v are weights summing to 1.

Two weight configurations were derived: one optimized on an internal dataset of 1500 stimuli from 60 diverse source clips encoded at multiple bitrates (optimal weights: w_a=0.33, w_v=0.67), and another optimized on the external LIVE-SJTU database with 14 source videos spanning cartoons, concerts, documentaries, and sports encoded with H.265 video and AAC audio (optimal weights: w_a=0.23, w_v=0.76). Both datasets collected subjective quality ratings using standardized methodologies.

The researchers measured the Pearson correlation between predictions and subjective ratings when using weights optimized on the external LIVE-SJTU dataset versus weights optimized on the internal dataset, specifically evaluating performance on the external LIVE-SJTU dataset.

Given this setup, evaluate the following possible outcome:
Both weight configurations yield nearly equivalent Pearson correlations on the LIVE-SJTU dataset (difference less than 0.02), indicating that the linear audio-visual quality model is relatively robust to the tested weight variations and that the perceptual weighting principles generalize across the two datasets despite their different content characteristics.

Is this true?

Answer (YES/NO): NO